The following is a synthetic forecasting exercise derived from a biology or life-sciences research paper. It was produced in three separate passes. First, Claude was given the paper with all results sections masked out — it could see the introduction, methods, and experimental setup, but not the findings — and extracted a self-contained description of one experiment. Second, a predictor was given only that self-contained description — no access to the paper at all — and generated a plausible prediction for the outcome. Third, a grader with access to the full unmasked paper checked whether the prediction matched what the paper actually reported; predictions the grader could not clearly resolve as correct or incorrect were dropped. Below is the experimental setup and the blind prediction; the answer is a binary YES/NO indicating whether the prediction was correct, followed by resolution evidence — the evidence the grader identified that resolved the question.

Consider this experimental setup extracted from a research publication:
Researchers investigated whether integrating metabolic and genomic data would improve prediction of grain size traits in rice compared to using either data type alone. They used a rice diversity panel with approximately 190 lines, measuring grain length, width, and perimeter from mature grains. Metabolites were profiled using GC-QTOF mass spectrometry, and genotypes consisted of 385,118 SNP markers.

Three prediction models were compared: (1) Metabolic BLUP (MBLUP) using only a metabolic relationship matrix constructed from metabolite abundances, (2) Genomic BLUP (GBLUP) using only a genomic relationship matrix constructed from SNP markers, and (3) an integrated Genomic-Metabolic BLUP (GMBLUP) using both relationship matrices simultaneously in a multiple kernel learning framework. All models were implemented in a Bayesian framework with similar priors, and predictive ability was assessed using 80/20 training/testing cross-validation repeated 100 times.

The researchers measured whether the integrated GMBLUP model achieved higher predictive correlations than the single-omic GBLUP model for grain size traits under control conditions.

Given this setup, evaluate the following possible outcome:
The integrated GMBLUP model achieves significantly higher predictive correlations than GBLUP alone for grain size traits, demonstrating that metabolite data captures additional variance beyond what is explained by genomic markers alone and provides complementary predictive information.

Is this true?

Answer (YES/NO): NO